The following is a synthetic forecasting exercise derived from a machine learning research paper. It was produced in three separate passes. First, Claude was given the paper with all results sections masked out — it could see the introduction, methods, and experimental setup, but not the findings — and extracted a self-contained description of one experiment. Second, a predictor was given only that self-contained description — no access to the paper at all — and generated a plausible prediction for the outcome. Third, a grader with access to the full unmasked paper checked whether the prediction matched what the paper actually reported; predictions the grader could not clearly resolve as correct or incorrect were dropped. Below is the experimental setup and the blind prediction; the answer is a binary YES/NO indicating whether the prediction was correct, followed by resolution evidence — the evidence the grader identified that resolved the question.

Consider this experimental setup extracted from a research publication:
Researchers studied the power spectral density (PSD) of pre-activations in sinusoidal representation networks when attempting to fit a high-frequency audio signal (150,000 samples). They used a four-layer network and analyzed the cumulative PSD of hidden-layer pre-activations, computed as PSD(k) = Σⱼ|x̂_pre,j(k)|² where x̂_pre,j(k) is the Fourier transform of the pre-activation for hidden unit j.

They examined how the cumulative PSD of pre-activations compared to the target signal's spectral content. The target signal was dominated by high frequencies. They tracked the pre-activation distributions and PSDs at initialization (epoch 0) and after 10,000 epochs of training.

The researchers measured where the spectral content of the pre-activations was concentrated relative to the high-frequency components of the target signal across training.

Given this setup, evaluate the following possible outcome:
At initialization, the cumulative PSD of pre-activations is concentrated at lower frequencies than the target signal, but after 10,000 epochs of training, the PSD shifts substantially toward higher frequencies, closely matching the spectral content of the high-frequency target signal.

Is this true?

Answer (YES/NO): NO